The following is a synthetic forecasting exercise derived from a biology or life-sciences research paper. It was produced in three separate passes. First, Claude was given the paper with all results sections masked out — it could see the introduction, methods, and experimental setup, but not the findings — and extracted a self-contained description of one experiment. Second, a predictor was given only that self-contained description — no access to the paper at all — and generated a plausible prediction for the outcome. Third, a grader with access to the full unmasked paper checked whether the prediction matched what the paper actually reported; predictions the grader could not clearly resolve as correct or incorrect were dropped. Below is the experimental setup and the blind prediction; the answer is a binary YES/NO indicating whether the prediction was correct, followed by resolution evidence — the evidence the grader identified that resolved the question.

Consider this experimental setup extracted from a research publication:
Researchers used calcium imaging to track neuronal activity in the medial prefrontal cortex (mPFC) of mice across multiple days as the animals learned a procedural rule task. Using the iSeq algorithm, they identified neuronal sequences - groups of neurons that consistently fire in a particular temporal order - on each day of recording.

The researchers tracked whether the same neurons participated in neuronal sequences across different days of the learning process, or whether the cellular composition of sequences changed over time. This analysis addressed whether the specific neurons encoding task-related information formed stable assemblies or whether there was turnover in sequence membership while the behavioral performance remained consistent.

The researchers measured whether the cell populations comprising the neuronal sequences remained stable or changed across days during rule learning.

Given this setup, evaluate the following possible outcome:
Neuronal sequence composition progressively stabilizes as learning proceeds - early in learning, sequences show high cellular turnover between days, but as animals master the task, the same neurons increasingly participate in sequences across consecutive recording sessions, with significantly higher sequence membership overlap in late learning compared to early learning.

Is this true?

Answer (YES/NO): NO